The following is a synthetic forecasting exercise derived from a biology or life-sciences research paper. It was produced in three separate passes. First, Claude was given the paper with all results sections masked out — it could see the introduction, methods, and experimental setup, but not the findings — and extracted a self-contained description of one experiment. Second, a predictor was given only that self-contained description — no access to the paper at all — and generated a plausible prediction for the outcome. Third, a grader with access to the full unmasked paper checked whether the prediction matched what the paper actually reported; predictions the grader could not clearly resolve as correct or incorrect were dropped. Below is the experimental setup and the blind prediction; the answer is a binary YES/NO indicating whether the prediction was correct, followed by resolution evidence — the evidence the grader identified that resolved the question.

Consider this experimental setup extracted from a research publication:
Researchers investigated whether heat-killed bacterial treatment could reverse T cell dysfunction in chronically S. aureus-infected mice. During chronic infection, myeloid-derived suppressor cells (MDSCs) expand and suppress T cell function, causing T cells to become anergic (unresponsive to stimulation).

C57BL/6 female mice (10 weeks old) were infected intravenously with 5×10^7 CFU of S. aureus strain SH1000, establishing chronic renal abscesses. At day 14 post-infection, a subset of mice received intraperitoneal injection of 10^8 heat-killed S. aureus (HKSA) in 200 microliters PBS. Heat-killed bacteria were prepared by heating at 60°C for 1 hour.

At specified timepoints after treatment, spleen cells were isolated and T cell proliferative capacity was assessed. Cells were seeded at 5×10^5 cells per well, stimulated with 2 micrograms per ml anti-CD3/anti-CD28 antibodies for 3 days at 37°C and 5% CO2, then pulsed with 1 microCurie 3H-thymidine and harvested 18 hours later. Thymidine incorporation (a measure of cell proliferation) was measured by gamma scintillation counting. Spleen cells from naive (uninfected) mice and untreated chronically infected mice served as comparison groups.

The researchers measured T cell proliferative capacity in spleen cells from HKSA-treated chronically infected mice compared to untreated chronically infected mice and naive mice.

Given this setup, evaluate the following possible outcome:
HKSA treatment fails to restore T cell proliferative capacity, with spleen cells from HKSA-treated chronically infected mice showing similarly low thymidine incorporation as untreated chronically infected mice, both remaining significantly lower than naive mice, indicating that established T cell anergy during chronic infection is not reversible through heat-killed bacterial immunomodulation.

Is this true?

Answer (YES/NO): NO